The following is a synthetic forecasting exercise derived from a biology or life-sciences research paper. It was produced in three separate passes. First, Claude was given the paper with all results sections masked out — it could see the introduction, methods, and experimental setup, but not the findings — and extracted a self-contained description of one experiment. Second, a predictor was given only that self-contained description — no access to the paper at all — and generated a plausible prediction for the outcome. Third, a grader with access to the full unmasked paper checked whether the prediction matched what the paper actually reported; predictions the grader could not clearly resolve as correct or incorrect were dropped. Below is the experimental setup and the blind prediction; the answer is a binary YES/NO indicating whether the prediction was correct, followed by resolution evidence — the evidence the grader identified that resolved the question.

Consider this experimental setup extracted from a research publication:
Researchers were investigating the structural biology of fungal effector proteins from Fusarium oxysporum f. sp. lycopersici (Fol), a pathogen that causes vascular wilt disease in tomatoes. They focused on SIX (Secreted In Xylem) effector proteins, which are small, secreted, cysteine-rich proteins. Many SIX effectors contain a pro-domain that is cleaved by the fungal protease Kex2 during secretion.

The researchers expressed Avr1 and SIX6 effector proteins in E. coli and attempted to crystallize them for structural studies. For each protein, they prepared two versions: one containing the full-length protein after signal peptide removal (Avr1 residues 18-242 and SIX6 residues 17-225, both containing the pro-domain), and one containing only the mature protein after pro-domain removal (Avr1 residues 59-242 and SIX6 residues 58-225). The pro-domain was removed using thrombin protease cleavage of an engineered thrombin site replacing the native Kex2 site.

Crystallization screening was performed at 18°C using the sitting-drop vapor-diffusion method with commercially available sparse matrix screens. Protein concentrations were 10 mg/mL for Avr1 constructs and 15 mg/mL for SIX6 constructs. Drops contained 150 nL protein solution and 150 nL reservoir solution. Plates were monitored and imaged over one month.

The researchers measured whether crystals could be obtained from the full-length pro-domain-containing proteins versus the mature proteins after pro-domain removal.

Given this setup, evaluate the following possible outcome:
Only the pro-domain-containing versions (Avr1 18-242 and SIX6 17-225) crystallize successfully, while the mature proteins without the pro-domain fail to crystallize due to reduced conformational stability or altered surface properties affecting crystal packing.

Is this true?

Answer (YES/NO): NO